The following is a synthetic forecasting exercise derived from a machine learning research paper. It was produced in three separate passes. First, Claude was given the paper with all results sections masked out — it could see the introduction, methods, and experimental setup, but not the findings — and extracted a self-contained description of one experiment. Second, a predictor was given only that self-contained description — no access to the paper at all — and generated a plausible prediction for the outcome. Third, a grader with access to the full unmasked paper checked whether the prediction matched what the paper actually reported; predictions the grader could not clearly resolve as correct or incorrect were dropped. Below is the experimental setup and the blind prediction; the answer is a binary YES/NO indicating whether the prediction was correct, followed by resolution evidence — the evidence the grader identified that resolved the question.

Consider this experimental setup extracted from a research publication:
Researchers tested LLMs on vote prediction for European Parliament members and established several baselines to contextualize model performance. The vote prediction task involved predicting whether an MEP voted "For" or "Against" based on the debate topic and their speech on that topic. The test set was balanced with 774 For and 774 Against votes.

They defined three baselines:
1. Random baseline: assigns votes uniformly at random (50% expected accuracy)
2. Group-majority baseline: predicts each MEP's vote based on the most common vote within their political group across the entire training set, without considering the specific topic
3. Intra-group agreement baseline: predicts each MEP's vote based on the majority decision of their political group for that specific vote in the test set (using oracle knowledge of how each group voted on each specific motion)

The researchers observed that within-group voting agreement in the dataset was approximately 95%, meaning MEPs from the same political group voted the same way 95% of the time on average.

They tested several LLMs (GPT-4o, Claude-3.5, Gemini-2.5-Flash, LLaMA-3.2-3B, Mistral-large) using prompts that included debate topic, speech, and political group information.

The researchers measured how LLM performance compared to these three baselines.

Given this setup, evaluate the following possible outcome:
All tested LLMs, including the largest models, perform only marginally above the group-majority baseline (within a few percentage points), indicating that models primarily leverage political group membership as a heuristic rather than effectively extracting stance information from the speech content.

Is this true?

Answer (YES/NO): NO